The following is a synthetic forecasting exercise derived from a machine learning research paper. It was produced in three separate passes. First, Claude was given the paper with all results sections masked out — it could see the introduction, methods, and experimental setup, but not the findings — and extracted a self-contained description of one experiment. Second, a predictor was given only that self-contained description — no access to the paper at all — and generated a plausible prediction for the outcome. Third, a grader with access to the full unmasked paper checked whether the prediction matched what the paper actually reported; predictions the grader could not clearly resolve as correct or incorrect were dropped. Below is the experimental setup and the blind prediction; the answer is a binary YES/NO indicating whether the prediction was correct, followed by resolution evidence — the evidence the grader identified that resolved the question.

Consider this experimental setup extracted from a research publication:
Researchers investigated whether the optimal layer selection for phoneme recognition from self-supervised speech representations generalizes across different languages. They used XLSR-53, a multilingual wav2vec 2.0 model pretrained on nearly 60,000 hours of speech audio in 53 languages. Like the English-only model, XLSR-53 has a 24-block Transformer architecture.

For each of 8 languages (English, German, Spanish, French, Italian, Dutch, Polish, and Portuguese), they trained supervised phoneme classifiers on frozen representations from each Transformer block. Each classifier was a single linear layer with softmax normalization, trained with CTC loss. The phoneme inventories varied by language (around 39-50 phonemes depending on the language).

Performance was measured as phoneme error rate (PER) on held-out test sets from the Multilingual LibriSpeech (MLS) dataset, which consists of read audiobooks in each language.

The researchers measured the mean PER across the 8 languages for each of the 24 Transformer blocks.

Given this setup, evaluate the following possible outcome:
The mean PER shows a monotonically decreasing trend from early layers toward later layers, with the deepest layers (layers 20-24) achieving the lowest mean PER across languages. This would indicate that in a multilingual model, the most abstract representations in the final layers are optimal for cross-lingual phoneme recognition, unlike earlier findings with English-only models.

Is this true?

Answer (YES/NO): NO